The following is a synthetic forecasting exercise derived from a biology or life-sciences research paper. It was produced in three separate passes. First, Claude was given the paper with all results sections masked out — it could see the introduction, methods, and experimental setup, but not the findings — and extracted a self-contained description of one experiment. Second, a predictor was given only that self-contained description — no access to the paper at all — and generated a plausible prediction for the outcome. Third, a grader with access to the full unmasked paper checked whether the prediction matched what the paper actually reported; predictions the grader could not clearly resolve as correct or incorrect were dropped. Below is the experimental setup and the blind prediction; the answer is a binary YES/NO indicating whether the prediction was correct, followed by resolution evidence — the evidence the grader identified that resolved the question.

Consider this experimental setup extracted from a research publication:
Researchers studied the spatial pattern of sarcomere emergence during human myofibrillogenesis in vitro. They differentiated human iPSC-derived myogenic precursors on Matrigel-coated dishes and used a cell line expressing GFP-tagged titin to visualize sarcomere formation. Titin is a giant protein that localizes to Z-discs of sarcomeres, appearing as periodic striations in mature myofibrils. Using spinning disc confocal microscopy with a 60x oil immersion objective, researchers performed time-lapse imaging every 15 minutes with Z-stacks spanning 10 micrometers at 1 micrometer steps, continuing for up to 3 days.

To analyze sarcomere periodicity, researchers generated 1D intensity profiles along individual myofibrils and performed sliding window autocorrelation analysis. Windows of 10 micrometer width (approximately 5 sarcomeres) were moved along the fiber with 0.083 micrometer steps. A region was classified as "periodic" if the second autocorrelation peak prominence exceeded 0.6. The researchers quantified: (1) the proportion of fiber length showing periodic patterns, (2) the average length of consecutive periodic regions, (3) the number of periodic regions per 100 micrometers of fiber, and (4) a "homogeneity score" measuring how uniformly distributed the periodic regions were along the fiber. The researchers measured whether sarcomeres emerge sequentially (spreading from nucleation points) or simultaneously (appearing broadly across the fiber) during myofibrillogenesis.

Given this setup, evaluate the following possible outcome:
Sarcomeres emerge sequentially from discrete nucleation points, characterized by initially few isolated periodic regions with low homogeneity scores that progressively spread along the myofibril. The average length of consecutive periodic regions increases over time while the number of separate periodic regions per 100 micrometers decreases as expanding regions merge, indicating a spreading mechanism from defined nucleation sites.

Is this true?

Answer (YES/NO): NO